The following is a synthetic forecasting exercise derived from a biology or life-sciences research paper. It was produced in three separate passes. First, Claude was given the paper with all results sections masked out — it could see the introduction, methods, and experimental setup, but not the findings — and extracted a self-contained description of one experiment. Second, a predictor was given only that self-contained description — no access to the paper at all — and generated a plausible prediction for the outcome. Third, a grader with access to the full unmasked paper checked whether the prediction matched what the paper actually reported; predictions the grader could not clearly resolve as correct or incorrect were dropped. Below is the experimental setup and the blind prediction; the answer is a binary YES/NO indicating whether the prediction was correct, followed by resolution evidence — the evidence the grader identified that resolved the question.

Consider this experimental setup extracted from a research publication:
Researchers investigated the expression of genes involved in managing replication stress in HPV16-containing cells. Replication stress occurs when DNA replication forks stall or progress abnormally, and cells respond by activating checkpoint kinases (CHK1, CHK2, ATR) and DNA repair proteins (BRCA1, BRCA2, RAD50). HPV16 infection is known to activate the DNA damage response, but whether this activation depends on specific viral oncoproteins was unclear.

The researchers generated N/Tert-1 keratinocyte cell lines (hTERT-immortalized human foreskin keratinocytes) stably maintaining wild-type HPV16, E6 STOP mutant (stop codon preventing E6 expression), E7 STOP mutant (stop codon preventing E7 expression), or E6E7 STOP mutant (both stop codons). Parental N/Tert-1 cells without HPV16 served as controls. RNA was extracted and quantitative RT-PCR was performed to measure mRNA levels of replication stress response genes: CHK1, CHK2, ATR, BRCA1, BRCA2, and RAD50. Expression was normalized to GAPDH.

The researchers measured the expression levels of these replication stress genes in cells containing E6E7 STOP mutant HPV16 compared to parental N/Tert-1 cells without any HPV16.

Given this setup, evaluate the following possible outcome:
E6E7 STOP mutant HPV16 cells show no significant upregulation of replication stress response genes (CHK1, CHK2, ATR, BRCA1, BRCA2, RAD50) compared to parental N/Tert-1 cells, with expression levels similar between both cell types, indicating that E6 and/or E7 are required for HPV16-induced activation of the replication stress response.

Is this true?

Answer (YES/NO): NO